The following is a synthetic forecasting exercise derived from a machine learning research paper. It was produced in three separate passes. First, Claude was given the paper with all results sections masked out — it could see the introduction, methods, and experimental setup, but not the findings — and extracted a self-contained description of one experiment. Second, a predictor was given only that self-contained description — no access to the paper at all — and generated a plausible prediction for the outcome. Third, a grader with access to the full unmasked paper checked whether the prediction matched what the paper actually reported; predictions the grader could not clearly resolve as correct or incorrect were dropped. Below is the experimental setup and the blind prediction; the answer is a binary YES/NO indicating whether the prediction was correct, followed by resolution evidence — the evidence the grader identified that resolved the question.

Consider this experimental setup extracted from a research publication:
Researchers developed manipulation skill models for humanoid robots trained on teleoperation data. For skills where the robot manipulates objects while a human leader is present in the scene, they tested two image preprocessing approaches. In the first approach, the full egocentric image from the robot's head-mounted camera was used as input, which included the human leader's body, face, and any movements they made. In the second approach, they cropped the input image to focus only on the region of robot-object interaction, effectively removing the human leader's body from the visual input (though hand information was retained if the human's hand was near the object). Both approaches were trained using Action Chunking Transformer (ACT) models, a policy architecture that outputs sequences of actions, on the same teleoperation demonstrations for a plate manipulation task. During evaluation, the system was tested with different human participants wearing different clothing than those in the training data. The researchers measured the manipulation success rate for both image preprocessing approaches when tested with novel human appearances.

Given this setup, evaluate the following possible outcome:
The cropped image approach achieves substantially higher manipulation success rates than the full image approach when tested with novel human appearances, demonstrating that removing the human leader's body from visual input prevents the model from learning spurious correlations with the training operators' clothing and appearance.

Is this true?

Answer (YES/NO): YES